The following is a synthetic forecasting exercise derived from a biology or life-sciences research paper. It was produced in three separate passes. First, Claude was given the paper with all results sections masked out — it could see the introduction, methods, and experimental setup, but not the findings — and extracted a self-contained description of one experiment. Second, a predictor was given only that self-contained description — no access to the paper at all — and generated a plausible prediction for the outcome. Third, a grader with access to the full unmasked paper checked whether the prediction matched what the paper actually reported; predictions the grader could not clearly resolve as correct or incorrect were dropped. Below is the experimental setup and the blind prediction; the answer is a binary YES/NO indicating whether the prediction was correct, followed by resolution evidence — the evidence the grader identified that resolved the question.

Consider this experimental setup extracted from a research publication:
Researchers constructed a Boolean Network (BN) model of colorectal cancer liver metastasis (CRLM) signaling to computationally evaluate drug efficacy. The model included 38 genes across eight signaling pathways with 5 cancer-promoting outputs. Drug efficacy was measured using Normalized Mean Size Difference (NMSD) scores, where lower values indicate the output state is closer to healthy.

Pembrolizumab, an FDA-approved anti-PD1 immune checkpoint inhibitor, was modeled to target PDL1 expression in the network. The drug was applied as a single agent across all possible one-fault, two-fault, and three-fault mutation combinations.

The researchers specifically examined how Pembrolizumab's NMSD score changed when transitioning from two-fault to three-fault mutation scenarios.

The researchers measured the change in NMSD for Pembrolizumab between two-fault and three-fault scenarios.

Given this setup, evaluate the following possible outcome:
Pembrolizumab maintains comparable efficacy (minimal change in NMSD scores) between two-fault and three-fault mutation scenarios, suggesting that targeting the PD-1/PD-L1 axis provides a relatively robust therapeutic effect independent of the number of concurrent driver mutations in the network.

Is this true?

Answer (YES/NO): YES